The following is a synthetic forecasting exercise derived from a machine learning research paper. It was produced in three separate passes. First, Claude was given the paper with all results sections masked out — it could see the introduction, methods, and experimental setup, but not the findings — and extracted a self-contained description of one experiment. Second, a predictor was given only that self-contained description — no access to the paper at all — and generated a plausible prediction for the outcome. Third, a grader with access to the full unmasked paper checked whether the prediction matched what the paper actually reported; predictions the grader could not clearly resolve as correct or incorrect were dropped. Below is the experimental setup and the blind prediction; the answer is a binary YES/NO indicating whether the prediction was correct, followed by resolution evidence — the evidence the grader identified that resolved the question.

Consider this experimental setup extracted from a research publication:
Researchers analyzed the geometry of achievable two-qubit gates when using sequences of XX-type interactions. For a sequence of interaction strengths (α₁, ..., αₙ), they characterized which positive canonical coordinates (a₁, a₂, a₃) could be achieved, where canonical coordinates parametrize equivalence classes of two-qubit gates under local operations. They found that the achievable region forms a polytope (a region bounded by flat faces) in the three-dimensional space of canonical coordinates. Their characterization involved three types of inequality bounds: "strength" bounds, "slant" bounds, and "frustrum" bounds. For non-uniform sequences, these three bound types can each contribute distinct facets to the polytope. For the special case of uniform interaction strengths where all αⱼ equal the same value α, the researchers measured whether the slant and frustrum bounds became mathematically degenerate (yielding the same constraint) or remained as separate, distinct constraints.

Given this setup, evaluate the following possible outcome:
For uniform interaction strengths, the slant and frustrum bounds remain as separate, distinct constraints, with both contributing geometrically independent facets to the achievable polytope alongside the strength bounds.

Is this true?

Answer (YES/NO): NO